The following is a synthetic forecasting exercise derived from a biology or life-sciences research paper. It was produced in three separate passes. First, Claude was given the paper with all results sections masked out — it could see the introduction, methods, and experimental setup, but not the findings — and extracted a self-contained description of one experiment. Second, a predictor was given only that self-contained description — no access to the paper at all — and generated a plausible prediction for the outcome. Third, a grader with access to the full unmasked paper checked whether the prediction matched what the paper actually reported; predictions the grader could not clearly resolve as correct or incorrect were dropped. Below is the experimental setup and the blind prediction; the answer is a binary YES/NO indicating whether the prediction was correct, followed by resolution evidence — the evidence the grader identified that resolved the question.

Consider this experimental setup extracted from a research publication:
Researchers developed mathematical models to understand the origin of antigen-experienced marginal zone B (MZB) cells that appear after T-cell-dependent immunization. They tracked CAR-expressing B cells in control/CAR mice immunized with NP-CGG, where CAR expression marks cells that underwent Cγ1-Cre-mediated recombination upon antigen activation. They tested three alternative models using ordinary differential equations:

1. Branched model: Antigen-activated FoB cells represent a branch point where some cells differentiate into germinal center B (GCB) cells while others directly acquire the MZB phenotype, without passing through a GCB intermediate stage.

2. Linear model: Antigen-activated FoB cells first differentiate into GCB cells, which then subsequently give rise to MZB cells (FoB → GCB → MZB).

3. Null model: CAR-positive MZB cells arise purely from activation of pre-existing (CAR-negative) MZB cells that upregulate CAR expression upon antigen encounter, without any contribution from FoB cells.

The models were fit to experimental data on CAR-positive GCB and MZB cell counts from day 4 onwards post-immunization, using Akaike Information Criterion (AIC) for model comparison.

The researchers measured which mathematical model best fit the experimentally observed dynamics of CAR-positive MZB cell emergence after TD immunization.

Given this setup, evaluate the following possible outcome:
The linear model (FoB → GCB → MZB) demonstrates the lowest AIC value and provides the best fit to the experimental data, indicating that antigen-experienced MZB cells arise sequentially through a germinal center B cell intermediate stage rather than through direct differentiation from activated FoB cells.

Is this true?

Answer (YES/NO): NO